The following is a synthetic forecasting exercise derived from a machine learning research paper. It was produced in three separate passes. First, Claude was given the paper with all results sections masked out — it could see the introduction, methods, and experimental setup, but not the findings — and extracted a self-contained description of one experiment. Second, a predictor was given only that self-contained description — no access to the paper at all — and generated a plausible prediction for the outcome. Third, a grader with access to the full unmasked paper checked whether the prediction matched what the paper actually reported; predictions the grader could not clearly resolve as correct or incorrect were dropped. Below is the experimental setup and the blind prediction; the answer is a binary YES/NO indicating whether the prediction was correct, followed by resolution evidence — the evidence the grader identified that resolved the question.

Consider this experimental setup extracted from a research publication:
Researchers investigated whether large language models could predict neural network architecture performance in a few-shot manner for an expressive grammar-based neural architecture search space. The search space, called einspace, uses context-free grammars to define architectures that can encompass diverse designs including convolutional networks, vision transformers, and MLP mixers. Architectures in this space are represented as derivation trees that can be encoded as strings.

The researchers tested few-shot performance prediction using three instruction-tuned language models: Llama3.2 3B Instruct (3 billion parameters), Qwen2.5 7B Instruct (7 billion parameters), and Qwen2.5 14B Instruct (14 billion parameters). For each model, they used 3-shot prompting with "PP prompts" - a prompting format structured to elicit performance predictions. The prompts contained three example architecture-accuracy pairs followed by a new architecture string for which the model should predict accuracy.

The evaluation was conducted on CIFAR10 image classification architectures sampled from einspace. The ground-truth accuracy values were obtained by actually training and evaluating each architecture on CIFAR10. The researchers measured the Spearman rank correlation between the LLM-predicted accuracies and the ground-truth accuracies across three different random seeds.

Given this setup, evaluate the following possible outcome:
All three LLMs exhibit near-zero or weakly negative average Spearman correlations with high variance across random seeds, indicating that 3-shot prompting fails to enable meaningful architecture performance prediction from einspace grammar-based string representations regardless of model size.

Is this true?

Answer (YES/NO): NO